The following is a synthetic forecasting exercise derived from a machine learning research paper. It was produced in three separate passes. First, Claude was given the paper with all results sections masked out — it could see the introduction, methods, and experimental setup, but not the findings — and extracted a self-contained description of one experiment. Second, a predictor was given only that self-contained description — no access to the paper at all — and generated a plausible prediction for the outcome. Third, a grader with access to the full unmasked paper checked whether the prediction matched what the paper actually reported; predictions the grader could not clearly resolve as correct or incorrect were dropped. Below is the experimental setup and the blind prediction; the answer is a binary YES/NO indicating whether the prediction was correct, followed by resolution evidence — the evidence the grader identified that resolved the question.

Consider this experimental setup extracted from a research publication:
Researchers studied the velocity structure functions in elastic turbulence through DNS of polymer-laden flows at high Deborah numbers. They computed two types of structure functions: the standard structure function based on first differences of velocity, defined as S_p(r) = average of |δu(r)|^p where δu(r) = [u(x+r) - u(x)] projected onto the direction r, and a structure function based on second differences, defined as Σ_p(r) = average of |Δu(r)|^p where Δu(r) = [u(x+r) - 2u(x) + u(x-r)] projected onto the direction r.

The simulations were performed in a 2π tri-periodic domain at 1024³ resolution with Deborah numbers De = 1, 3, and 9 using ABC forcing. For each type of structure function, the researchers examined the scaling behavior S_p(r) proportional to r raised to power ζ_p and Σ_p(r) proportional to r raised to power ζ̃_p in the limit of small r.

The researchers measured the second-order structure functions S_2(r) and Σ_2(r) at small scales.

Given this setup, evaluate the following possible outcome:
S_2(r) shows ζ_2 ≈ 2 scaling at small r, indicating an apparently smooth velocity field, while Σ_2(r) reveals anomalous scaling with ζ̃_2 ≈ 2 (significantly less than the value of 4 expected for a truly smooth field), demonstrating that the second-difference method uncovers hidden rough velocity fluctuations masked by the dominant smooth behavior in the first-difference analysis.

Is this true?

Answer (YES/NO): NO